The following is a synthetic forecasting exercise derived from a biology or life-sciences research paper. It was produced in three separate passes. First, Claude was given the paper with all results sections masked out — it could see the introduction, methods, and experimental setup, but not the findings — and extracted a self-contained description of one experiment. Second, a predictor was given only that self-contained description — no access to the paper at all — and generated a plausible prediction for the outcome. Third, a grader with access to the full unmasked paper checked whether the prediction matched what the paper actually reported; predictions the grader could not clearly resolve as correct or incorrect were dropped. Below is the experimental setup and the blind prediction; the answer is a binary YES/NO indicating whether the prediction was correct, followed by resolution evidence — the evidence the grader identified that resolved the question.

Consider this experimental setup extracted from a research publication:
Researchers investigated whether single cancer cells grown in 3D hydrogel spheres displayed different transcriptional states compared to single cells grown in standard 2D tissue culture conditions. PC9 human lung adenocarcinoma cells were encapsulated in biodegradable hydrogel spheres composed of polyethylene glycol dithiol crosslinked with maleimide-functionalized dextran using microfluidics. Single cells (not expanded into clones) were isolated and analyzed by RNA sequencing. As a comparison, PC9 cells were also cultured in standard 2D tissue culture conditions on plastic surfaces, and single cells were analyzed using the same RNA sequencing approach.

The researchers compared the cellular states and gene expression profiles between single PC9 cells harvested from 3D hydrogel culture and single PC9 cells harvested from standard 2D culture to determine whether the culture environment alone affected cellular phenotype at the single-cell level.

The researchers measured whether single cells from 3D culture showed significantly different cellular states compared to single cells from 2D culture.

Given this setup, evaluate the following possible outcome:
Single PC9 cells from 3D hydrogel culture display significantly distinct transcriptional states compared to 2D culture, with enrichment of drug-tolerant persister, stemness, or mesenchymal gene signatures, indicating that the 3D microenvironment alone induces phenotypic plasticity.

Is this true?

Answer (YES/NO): NO